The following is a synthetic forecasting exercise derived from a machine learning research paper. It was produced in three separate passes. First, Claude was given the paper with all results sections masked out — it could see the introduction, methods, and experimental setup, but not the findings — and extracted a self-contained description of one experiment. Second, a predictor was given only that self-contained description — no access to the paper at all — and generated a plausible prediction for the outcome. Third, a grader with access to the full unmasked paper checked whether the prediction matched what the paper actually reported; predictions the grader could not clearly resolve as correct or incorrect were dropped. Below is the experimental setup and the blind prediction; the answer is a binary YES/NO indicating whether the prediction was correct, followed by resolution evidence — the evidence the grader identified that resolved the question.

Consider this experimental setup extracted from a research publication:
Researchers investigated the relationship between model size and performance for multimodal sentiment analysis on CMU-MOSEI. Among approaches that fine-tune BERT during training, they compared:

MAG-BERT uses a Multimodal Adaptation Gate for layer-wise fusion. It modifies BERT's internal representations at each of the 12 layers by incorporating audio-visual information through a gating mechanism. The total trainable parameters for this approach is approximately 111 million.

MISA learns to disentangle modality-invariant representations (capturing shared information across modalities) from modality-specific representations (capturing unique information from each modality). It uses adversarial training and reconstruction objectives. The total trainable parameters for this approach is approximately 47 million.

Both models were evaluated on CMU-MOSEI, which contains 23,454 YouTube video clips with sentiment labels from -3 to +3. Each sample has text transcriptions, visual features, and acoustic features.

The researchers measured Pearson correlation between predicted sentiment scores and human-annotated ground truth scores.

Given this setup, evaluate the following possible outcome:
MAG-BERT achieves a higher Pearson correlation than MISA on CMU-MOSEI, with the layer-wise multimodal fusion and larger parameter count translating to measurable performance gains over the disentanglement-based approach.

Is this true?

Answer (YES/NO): YES